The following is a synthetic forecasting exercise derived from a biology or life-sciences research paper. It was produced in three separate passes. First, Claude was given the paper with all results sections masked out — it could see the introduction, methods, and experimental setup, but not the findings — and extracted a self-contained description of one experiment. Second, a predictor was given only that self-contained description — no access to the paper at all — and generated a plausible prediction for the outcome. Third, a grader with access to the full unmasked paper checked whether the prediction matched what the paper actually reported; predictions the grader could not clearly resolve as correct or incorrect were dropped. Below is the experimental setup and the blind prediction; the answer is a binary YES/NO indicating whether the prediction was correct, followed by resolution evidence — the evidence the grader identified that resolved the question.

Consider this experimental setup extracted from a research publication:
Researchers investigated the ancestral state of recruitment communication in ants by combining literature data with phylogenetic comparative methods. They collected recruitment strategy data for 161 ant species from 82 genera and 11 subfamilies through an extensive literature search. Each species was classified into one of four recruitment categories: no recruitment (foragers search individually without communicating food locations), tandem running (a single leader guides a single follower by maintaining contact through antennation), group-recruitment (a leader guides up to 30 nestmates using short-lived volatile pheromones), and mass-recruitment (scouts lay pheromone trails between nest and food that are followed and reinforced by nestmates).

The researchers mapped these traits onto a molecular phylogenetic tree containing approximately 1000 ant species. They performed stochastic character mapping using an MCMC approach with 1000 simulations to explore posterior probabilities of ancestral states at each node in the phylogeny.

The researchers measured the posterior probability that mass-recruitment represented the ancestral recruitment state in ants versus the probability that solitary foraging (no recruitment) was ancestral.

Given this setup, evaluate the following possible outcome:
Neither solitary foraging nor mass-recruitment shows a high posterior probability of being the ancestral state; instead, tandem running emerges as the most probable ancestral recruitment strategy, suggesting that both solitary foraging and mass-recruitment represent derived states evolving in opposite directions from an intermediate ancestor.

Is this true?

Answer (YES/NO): NO